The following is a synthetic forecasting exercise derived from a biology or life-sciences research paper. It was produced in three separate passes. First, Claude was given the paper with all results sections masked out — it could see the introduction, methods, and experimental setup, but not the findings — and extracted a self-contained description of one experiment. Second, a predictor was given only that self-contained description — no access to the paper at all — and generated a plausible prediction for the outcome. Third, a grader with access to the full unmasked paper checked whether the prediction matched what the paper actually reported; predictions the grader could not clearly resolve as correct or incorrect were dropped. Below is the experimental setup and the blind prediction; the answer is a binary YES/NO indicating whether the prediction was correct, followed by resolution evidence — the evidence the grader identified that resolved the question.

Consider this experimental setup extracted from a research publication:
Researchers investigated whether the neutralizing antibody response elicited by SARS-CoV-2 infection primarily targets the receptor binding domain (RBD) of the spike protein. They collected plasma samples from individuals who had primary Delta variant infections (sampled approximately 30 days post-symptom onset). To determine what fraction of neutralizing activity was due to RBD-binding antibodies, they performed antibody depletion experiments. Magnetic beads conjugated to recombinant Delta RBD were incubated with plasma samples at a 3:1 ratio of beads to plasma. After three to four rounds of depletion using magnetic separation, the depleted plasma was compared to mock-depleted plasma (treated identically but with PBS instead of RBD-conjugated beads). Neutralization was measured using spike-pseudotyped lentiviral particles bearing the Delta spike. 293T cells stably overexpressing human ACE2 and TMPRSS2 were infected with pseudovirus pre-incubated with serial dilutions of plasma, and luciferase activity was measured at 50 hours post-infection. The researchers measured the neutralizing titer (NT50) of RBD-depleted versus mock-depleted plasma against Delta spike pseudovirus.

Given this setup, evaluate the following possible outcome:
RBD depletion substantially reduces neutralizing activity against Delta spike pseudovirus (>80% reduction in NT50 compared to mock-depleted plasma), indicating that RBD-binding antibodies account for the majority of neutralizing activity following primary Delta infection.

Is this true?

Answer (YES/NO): YES